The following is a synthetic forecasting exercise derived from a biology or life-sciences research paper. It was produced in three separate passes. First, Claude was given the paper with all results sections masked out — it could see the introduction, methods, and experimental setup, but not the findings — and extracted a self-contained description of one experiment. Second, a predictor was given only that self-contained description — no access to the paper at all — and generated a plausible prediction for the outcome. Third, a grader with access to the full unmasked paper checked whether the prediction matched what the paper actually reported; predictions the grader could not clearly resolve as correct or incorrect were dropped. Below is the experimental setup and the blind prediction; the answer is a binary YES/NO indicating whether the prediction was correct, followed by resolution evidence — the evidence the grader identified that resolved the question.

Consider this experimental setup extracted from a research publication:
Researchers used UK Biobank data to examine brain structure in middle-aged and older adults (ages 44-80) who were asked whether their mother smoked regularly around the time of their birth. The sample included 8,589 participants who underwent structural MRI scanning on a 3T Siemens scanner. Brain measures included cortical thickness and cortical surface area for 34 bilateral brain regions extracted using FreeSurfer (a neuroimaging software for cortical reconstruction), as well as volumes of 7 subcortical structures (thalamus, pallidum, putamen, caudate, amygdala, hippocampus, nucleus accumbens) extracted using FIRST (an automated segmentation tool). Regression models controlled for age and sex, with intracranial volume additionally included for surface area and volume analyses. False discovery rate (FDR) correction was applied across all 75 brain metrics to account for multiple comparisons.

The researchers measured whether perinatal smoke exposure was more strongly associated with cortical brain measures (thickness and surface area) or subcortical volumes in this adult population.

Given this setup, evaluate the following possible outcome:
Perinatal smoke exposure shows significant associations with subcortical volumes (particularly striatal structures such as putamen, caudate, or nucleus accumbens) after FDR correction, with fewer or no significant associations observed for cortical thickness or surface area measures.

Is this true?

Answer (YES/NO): NO